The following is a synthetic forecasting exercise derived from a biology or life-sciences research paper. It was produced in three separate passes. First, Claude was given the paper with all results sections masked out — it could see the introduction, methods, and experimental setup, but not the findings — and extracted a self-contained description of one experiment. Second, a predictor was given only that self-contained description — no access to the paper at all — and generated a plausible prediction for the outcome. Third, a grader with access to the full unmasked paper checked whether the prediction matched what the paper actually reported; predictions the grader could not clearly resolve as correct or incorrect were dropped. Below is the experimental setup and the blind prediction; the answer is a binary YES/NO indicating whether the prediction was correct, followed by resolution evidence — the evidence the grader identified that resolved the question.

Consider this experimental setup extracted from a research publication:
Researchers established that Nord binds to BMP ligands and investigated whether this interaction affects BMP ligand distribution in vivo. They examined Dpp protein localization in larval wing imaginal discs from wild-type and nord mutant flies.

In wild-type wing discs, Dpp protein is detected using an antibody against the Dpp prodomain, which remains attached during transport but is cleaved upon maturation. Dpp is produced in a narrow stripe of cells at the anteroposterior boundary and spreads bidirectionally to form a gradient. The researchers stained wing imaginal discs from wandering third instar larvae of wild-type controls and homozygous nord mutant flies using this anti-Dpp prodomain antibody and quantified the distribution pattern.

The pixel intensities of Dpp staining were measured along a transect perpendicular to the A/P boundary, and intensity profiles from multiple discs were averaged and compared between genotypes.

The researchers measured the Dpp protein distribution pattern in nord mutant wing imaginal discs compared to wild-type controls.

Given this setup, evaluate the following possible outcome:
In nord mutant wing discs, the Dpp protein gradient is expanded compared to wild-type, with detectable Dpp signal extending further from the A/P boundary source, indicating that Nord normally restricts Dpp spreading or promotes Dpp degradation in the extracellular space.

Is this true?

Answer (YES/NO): NO